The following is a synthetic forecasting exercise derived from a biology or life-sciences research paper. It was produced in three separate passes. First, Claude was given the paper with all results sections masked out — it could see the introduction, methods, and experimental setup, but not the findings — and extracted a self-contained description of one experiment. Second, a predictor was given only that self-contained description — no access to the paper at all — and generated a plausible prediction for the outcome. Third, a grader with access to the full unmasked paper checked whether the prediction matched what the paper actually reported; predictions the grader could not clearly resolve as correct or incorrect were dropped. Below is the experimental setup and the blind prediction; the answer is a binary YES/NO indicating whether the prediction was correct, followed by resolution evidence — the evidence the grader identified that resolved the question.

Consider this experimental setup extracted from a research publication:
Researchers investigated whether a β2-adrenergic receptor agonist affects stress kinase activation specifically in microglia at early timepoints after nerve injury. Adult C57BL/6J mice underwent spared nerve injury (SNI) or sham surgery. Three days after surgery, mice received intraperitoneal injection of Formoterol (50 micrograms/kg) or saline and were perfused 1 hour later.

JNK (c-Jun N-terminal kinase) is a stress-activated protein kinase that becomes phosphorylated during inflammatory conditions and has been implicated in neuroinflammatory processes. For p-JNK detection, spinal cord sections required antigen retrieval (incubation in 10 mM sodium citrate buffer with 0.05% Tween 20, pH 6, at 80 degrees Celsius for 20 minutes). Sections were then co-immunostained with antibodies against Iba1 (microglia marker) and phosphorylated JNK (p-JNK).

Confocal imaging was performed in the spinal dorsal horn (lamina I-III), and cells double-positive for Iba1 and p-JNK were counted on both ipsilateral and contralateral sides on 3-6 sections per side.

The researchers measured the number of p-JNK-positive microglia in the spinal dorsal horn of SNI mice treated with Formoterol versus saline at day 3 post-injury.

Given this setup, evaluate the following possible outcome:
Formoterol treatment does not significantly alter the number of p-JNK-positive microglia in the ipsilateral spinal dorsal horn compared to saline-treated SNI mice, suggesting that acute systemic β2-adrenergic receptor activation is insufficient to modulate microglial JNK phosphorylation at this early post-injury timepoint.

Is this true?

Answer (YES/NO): NO